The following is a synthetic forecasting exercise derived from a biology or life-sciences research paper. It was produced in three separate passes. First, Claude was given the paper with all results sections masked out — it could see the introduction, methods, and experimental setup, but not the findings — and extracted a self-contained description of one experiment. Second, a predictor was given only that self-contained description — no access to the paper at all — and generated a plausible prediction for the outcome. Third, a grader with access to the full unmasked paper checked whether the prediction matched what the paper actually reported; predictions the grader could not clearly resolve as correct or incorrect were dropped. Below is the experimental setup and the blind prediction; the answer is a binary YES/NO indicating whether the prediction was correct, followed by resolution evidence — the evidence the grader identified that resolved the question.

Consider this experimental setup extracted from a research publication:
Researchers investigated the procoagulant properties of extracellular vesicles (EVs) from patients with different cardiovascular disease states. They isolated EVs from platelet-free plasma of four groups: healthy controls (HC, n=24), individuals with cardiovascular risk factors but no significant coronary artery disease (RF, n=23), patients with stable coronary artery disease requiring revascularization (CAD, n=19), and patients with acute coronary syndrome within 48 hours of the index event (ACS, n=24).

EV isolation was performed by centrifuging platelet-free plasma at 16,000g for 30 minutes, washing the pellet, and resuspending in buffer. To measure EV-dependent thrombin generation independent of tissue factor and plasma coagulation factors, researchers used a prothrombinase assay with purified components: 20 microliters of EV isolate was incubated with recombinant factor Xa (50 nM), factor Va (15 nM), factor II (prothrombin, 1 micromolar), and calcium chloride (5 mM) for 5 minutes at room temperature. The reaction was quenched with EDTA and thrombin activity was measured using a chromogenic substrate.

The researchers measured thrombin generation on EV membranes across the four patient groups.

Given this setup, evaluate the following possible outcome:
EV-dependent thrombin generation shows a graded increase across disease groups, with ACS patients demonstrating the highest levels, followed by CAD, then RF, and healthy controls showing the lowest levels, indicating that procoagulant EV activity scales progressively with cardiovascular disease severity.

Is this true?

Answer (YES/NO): NO